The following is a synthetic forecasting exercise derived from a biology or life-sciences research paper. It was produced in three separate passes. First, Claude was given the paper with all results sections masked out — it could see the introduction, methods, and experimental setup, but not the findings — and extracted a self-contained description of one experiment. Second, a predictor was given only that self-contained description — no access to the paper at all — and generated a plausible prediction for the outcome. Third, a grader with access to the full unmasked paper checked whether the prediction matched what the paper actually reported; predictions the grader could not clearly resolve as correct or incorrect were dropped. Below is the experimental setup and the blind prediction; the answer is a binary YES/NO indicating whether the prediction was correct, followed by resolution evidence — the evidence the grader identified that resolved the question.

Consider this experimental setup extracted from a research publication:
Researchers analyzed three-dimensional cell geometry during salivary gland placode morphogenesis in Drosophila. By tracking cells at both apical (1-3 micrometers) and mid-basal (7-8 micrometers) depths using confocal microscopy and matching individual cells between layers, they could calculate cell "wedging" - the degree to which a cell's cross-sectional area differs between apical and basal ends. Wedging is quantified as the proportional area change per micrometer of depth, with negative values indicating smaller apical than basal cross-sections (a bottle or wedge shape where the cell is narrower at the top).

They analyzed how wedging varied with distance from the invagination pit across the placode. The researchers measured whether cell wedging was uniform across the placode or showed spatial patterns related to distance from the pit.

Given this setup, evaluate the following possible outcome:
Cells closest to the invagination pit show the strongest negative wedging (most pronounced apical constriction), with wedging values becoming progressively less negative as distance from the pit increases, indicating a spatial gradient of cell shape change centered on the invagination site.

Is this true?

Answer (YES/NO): YES